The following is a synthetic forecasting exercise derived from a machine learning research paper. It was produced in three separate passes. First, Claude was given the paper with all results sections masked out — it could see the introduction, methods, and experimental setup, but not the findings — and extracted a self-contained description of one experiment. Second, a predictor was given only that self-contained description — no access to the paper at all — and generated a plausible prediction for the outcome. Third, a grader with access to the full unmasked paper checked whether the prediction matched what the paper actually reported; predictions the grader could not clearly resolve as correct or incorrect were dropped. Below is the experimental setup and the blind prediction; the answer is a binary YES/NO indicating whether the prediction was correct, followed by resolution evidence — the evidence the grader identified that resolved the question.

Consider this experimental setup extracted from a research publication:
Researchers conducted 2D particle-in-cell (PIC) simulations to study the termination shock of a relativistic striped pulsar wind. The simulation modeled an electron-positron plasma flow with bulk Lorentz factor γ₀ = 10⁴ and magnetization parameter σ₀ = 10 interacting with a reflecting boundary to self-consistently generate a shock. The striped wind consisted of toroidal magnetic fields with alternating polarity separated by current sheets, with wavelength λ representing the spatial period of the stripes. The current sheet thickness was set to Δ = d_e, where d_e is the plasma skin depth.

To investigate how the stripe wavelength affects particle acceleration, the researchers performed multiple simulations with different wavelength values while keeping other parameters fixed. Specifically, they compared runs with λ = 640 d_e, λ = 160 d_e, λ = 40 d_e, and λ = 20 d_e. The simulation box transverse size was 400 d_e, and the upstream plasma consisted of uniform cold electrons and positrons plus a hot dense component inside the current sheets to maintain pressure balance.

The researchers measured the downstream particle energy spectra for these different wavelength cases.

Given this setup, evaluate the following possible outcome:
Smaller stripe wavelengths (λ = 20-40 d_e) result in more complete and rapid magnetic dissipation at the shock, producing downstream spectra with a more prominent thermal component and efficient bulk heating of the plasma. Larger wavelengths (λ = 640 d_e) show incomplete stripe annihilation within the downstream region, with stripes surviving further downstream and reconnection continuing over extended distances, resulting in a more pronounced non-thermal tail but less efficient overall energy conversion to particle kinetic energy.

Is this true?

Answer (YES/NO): NO